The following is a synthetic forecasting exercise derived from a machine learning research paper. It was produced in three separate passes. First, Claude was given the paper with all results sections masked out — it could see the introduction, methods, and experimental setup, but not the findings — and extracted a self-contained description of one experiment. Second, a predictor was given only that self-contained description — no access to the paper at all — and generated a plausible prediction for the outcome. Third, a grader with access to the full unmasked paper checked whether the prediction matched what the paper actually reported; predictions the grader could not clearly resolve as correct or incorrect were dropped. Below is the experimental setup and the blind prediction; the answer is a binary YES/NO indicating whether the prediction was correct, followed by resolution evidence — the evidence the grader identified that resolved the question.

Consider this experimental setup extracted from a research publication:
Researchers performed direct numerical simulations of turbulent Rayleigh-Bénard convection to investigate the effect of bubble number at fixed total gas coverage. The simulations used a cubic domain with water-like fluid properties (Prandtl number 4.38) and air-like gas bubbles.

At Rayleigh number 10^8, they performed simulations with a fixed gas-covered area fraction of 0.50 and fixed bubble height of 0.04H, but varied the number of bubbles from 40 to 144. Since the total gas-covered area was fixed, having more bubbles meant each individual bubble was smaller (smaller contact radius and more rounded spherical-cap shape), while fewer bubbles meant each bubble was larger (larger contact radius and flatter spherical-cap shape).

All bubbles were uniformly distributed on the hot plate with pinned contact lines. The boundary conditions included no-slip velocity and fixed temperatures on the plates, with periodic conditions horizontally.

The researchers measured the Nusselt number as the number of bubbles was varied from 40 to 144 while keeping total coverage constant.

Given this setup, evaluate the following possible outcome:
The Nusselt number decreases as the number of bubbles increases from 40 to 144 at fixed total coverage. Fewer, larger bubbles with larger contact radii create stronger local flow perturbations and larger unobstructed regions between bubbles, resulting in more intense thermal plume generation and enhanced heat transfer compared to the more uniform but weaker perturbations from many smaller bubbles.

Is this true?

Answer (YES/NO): NO